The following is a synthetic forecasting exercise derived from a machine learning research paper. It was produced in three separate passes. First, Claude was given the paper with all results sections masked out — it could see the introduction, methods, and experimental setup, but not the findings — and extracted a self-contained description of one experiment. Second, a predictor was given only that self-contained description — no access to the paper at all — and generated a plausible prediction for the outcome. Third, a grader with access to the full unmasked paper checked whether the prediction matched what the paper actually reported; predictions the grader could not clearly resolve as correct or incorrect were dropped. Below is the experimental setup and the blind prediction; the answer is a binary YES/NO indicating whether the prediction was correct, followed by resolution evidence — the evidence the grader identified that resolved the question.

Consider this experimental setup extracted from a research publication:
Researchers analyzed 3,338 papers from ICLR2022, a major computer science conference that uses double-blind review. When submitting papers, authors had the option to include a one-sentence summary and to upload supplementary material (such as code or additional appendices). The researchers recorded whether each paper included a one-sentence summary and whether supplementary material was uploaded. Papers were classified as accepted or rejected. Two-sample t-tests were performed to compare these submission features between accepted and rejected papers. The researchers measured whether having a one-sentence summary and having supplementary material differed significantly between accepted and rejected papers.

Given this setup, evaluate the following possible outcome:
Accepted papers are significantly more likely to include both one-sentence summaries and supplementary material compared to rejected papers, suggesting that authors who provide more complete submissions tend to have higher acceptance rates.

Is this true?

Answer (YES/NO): NO